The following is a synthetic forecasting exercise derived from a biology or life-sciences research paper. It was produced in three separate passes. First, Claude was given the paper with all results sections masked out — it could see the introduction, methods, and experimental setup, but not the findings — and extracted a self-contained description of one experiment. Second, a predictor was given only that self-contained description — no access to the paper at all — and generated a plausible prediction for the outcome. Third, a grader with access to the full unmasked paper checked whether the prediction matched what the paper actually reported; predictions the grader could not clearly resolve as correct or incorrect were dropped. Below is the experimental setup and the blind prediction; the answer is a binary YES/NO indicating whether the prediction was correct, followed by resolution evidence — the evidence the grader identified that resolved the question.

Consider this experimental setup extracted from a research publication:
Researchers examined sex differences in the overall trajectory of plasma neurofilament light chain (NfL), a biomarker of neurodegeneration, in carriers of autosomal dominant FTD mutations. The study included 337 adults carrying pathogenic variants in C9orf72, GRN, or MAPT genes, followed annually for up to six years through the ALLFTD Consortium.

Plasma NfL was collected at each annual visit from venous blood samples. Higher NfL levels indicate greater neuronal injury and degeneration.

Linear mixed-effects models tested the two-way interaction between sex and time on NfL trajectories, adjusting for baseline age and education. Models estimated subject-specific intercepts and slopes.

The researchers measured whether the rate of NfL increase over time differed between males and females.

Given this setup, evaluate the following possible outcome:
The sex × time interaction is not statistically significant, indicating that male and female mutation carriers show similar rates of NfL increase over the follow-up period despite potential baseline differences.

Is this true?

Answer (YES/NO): NO